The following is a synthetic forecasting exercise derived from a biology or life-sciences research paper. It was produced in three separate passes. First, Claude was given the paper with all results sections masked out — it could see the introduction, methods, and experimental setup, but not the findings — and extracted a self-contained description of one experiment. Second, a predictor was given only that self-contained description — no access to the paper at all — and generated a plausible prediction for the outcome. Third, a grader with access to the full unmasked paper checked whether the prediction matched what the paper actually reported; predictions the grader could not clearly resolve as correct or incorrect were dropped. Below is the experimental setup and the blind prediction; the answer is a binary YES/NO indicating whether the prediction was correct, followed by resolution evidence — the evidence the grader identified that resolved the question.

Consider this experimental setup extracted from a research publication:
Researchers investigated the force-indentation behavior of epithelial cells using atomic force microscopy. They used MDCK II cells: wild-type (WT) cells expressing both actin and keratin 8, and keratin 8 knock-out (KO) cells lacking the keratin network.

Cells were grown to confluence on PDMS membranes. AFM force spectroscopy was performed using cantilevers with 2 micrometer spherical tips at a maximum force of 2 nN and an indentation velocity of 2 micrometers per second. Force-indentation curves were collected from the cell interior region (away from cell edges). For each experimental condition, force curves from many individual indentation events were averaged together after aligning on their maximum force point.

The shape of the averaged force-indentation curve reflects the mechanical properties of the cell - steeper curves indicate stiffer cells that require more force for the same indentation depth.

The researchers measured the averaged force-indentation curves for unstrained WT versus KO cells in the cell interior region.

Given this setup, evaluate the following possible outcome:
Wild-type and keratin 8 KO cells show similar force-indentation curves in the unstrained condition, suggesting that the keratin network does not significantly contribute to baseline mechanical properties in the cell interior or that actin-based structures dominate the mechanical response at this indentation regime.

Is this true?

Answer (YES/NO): NO